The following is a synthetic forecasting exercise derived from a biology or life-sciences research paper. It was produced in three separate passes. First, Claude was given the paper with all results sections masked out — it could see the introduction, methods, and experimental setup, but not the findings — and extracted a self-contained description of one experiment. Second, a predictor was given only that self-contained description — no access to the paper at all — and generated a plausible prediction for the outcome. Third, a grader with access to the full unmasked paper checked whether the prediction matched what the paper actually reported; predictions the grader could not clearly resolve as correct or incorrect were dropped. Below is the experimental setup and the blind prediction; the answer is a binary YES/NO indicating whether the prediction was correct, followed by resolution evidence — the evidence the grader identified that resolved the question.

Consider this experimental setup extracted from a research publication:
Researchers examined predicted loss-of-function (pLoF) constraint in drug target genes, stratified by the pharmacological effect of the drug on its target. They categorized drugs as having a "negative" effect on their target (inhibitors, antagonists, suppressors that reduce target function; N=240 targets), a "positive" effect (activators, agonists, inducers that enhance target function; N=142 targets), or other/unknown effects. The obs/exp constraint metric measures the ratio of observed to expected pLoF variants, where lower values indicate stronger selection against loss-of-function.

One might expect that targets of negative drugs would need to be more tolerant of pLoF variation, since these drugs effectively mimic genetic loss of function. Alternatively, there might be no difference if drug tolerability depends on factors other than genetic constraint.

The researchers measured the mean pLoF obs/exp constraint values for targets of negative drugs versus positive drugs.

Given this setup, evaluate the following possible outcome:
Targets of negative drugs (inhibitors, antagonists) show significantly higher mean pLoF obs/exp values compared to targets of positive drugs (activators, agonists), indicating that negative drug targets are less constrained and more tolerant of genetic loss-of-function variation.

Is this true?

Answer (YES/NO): NO